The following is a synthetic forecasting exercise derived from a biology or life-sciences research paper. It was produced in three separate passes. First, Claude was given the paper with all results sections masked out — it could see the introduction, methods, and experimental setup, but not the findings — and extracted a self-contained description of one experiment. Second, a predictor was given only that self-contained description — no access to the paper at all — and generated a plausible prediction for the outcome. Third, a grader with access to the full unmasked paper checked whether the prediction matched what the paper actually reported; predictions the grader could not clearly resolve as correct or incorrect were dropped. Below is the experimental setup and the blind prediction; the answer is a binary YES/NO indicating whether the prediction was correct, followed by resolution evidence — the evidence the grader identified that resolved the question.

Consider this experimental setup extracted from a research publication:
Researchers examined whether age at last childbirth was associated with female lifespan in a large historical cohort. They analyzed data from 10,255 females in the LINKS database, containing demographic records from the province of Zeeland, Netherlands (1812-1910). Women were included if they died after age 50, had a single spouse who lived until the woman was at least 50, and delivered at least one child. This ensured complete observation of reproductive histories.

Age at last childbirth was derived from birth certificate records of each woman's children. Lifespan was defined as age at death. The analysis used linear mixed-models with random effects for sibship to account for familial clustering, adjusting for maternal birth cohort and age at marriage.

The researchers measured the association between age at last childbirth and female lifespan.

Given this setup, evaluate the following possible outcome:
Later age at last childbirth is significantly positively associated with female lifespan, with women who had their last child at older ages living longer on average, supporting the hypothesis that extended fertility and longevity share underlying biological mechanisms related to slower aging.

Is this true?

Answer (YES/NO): NO